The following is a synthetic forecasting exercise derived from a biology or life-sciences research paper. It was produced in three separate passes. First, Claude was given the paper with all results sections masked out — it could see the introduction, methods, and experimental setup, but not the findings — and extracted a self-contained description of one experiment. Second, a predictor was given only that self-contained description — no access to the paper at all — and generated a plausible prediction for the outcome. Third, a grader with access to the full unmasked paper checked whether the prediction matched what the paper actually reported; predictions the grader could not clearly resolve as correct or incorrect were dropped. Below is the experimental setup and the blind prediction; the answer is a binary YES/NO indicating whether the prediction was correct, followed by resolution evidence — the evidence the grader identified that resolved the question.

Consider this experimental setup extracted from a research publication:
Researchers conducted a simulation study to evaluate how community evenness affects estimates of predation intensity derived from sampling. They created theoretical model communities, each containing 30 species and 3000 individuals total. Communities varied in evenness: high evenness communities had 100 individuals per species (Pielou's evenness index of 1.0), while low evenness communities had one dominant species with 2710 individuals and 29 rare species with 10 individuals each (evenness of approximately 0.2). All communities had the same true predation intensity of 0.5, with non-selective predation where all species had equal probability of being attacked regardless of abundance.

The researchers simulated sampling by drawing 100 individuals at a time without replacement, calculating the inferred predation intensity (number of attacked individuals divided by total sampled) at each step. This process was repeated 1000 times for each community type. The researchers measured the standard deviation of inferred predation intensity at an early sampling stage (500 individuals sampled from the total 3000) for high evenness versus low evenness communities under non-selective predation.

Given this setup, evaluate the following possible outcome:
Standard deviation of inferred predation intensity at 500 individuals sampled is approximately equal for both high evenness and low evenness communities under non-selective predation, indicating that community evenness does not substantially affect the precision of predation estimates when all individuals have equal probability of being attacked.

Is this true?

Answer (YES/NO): YES